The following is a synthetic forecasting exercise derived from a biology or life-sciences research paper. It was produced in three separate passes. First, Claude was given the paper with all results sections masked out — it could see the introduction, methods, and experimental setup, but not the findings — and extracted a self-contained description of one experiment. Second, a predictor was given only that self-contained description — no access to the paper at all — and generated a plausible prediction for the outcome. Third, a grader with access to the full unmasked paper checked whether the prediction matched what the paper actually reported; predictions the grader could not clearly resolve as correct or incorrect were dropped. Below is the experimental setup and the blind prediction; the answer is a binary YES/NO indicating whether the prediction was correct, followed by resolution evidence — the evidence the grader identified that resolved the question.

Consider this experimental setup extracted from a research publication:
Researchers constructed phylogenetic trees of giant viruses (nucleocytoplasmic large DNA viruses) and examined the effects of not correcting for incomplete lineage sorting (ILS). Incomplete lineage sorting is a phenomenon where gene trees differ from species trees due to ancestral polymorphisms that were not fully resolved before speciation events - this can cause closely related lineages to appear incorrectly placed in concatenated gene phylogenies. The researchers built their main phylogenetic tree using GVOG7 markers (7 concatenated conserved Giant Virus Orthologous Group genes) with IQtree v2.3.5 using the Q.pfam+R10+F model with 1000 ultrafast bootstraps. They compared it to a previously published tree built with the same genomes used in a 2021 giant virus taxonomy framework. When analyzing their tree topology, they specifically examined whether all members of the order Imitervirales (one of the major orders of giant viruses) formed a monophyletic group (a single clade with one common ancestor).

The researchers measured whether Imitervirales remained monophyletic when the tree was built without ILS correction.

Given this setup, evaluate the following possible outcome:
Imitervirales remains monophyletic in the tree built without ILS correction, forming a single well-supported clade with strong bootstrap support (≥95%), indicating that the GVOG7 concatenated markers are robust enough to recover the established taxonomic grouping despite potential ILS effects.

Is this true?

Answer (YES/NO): NO